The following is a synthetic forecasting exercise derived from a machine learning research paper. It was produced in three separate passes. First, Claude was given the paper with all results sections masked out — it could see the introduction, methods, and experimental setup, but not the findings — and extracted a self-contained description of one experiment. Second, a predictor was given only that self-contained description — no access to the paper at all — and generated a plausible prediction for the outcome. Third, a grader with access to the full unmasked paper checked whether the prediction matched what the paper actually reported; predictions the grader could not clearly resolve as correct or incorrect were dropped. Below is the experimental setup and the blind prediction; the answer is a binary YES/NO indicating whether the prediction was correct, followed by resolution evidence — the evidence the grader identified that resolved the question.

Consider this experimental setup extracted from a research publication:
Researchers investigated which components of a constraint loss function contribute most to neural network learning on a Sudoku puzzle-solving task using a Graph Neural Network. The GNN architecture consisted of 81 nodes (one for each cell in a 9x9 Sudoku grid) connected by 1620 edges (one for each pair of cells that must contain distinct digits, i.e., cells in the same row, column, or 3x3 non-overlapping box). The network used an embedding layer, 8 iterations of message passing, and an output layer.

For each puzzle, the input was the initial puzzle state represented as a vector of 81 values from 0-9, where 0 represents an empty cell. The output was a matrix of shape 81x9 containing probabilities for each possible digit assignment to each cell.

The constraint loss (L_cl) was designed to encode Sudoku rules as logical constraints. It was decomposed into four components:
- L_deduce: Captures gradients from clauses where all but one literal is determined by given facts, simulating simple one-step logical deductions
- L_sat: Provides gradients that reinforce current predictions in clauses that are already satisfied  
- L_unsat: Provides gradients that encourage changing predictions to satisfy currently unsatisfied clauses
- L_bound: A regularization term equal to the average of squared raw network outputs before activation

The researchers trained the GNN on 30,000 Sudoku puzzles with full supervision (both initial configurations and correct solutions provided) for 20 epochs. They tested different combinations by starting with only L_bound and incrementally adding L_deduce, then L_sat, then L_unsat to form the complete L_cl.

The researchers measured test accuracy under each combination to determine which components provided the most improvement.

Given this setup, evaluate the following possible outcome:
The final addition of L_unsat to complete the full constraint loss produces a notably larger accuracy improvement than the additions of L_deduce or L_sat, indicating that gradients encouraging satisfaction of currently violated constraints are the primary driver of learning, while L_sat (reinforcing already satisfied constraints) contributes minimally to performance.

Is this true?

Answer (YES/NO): NO